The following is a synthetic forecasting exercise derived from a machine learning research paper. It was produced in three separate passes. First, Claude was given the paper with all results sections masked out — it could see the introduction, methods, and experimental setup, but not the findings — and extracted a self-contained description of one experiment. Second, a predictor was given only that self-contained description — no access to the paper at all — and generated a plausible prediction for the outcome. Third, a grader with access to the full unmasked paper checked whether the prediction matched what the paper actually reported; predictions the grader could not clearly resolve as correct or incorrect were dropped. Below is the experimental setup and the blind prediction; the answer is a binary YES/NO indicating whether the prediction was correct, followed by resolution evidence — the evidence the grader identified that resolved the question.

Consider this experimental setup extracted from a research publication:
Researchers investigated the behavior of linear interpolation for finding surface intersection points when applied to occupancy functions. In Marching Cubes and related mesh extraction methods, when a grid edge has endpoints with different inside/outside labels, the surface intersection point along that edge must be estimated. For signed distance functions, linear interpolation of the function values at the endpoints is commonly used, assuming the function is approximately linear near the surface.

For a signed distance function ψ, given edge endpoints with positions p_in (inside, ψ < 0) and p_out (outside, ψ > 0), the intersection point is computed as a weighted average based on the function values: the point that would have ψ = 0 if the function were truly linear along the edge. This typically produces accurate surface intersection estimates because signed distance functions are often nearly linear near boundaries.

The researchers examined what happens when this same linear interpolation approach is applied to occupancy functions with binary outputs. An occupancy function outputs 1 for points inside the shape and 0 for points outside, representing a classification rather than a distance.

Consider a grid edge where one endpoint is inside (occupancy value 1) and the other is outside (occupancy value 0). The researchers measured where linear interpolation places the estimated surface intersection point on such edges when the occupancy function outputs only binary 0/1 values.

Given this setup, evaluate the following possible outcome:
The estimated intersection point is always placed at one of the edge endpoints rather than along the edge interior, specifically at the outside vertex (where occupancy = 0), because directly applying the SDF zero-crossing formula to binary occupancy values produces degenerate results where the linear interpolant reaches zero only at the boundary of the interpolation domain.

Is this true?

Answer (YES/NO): NO